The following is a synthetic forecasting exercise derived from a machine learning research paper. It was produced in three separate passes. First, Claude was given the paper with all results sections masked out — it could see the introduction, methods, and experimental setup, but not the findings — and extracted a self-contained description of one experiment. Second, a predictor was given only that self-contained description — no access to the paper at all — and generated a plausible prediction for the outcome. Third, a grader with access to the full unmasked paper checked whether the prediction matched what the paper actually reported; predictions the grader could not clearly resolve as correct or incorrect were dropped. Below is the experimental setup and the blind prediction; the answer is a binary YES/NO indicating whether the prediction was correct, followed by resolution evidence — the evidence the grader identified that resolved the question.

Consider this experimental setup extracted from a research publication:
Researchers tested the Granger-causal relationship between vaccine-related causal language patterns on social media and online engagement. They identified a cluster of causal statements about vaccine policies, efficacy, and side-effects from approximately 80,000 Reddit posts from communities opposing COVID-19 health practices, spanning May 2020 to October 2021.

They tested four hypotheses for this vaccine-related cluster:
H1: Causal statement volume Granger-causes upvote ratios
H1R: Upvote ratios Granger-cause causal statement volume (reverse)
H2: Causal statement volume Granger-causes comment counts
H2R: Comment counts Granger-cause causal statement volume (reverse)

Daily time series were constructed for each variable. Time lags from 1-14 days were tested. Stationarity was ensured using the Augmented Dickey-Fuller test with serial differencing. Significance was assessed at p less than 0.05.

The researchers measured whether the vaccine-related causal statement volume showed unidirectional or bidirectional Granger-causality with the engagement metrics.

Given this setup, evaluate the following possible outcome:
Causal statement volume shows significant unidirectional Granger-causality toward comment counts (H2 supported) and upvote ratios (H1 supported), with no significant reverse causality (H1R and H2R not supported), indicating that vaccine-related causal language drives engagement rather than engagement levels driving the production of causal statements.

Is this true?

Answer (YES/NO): YES